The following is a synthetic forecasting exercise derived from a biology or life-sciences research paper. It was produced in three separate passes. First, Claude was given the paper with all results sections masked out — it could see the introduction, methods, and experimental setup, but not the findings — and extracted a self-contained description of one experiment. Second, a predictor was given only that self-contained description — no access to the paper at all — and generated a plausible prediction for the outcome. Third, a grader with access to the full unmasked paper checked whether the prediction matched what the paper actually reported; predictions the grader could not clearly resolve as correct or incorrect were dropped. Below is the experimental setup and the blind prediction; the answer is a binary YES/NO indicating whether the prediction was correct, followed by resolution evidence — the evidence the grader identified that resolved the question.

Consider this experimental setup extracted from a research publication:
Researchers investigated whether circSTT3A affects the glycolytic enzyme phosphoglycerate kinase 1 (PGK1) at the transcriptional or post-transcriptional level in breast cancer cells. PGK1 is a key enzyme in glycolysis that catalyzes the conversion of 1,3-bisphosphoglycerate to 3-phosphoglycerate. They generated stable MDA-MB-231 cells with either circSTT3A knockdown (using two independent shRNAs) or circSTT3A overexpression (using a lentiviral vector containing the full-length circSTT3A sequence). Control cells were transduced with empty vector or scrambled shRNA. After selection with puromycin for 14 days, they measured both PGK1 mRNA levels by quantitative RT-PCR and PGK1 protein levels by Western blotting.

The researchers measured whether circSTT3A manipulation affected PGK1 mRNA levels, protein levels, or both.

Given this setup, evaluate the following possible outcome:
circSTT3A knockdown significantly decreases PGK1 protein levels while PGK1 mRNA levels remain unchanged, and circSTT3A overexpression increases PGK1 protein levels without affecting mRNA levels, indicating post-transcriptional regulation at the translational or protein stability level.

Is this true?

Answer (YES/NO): YES